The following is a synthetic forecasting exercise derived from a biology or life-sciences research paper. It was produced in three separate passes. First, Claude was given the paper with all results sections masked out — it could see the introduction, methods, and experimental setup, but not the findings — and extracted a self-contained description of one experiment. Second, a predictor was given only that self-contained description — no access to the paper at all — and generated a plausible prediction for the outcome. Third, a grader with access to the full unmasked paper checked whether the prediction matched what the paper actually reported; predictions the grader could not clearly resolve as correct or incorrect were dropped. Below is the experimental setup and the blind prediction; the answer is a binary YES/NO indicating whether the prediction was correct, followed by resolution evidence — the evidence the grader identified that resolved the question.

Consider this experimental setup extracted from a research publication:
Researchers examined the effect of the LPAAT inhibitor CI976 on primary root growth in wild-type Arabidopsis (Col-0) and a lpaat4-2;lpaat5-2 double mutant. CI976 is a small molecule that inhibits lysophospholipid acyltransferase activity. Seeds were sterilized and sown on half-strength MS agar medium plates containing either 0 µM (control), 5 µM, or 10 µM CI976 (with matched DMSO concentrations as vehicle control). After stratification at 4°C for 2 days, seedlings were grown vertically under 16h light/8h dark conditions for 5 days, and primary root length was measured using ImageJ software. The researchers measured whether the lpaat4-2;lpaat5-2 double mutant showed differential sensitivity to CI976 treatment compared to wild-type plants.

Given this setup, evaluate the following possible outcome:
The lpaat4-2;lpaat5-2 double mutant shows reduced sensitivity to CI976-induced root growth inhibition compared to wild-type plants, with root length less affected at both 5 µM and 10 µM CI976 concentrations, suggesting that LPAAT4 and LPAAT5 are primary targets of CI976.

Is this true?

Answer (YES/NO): NO